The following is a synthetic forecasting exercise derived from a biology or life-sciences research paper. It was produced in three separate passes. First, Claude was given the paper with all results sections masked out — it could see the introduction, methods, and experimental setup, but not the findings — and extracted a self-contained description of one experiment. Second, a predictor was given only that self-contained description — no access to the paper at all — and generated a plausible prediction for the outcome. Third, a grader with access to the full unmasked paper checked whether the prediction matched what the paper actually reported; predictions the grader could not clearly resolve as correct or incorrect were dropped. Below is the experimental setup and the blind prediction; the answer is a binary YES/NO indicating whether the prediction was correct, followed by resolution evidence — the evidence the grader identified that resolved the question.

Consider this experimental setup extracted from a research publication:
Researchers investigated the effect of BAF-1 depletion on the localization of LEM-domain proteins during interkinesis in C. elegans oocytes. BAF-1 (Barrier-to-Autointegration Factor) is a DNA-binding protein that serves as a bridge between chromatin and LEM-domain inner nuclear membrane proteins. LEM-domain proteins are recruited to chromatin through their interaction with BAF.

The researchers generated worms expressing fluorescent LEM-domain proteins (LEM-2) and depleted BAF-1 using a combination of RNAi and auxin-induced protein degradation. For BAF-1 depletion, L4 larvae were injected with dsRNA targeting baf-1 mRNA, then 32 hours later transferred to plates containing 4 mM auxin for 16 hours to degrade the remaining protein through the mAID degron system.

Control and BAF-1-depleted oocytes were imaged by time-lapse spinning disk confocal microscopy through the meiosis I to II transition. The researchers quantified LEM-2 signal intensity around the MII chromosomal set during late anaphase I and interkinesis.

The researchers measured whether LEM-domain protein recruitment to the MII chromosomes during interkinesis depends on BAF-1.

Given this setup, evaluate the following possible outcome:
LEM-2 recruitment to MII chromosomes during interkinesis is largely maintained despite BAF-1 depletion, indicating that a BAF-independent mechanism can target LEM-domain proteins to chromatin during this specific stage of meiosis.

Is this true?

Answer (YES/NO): NO